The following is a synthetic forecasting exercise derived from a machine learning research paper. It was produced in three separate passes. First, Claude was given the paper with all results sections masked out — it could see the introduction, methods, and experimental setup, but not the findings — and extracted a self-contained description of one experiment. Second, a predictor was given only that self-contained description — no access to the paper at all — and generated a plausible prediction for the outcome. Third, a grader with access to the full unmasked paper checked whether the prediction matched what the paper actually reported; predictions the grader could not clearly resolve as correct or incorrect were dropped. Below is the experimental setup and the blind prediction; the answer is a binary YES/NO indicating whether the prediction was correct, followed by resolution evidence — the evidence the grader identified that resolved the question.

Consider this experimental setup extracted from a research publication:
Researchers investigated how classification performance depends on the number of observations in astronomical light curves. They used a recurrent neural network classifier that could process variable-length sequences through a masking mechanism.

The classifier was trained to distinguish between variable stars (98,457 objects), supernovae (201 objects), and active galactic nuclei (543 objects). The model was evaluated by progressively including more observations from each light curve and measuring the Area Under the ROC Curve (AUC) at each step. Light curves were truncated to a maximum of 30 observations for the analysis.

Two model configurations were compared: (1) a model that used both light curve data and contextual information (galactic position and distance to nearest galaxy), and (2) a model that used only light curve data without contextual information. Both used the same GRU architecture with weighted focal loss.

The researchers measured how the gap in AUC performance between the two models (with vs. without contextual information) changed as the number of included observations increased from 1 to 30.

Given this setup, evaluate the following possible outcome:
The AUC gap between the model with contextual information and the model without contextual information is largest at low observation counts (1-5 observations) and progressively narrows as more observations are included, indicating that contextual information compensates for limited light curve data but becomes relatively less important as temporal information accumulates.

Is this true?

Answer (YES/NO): YES